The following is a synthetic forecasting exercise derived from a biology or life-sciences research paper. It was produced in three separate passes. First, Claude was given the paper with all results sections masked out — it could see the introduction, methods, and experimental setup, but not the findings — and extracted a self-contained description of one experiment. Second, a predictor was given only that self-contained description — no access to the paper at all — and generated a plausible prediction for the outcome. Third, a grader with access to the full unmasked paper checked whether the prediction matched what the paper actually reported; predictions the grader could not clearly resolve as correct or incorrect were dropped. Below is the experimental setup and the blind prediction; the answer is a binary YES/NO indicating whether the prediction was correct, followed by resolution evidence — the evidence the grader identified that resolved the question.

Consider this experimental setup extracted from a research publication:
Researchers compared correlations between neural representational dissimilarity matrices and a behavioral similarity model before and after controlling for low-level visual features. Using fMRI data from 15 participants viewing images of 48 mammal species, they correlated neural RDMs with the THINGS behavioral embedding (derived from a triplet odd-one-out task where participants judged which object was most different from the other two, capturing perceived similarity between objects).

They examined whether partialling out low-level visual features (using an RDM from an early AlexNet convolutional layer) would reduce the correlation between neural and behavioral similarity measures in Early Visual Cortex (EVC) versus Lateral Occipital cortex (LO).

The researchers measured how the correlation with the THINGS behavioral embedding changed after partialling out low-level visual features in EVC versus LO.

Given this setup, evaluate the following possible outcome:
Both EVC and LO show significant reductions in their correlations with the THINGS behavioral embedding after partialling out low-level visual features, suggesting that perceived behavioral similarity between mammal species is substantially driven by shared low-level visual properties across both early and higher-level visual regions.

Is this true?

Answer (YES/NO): NO